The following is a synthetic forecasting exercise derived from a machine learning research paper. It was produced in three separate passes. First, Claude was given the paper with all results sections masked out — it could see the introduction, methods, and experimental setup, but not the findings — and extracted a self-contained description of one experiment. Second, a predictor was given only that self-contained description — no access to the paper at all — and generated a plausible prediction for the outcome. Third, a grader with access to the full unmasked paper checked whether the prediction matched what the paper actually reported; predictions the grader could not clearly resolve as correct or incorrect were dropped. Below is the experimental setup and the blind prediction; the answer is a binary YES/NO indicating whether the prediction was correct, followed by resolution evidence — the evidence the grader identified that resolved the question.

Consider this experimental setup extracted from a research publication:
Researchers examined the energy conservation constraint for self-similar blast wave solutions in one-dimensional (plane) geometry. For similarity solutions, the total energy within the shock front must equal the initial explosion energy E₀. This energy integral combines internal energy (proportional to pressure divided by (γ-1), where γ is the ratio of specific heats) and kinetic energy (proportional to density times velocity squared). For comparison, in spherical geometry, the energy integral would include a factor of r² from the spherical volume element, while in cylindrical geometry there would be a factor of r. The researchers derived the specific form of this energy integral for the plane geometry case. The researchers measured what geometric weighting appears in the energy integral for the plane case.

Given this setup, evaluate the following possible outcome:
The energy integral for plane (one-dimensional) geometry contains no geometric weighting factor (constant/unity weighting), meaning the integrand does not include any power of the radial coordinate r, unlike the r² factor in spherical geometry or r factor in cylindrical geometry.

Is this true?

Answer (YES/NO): YES